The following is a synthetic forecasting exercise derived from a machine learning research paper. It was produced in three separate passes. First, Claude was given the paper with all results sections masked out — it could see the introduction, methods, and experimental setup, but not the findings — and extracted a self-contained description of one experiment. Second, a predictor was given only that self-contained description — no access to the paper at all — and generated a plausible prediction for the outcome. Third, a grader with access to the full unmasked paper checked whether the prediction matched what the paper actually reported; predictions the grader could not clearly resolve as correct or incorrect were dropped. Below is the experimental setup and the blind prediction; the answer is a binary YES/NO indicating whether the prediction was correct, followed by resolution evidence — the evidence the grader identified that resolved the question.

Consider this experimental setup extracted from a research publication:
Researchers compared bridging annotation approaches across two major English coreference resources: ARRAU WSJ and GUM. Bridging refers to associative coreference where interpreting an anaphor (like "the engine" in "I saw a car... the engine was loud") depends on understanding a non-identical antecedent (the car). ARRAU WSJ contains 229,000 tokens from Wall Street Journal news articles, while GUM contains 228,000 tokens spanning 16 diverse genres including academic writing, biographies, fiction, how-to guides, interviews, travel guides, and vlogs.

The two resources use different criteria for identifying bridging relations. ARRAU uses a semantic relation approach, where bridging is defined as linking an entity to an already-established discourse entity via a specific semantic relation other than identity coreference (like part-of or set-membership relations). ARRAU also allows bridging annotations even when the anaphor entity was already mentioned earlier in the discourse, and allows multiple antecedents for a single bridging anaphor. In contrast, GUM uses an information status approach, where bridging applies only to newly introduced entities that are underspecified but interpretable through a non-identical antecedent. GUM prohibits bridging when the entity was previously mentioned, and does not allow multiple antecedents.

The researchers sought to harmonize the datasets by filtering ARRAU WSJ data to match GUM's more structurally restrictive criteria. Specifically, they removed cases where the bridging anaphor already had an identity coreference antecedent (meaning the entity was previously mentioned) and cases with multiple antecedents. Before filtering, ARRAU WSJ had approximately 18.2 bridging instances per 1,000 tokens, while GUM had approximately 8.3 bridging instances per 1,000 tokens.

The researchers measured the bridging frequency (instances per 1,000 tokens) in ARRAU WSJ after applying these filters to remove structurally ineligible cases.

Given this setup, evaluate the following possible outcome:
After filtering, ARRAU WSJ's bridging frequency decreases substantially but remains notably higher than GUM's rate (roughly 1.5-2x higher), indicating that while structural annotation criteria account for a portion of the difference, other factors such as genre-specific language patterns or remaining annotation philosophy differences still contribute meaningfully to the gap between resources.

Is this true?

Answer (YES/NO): NO